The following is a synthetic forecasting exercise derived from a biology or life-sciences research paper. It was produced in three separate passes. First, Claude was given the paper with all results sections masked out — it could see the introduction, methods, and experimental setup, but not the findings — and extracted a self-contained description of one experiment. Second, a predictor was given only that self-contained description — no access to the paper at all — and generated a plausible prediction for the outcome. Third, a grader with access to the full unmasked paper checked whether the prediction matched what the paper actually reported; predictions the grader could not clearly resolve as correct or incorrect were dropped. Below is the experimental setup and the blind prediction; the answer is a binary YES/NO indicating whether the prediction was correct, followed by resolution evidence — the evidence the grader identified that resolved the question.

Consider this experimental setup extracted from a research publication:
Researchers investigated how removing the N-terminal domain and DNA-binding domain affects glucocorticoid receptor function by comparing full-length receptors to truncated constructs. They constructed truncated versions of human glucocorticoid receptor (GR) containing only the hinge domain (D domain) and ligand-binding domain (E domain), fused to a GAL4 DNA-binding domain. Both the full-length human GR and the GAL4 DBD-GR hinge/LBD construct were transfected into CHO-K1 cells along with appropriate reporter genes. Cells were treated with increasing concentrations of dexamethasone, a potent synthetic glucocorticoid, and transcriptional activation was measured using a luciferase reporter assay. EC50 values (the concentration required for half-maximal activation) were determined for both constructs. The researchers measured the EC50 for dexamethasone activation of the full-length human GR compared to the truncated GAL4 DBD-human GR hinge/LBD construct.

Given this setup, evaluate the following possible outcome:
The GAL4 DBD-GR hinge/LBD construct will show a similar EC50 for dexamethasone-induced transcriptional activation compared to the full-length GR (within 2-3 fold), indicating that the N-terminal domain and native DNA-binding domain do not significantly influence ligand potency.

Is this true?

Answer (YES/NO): NO